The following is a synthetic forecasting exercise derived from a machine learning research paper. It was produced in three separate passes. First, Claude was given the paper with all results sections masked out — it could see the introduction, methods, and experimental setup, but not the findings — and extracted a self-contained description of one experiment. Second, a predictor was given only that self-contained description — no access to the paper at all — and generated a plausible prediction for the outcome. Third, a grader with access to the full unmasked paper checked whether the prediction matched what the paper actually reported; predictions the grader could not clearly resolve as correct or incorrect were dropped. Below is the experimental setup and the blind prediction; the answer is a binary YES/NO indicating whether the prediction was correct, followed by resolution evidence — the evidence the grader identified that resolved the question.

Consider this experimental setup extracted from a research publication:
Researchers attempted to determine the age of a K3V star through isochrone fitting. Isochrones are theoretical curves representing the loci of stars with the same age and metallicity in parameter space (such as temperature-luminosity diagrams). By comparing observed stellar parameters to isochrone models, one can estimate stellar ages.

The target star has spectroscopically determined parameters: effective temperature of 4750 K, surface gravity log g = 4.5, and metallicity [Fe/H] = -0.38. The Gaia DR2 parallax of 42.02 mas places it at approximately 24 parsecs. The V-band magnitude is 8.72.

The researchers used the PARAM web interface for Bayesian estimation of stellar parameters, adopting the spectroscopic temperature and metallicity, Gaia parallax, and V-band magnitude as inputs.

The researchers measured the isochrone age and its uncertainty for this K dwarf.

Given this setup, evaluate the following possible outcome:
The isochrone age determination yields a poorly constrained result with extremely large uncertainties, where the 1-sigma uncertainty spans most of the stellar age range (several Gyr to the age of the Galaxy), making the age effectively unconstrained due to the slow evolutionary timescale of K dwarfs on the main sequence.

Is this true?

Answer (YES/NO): NO